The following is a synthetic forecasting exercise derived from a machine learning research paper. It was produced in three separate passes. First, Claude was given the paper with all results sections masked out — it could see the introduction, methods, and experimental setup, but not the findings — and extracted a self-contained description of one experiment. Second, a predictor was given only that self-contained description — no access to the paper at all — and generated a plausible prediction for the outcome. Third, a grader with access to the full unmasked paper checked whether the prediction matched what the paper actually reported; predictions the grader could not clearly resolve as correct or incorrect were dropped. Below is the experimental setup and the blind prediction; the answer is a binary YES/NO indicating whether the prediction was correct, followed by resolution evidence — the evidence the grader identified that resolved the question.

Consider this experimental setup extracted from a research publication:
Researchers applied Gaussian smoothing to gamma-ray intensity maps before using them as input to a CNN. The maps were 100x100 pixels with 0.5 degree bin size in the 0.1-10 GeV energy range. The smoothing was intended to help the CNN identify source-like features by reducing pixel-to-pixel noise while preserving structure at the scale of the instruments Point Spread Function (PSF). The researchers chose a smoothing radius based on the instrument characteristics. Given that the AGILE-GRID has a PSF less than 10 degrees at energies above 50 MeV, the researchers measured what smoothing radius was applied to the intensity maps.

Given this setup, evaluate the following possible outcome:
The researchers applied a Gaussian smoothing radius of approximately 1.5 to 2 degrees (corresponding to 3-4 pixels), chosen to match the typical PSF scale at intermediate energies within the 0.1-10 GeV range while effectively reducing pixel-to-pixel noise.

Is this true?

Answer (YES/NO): NO